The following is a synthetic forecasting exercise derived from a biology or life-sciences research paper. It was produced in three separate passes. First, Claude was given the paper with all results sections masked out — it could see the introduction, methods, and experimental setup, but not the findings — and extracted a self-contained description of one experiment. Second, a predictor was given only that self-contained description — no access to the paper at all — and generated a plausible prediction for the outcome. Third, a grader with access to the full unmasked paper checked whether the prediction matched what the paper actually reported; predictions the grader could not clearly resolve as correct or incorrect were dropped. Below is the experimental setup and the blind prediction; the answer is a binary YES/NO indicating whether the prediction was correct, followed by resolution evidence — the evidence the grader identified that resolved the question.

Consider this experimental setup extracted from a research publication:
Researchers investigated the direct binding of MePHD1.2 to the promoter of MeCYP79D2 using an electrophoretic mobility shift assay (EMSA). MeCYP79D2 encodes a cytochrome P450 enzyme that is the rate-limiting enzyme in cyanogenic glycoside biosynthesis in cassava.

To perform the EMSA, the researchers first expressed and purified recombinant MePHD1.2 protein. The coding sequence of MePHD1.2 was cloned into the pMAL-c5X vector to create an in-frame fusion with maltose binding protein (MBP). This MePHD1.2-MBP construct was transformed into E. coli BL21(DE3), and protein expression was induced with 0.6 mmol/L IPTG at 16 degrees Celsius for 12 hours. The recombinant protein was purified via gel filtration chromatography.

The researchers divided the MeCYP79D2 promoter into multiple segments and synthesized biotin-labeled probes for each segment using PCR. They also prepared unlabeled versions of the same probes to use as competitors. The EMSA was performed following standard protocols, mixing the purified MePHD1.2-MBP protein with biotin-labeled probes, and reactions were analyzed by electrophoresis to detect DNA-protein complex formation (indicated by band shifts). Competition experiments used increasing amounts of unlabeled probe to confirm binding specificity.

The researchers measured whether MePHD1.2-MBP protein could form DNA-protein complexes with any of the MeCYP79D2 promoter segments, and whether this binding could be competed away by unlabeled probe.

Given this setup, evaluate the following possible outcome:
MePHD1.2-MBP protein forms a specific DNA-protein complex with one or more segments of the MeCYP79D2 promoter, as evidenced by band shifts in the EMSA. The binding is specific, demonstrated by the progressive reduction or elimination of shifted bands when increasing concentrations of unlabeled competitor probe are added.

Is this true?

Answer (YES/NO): YES